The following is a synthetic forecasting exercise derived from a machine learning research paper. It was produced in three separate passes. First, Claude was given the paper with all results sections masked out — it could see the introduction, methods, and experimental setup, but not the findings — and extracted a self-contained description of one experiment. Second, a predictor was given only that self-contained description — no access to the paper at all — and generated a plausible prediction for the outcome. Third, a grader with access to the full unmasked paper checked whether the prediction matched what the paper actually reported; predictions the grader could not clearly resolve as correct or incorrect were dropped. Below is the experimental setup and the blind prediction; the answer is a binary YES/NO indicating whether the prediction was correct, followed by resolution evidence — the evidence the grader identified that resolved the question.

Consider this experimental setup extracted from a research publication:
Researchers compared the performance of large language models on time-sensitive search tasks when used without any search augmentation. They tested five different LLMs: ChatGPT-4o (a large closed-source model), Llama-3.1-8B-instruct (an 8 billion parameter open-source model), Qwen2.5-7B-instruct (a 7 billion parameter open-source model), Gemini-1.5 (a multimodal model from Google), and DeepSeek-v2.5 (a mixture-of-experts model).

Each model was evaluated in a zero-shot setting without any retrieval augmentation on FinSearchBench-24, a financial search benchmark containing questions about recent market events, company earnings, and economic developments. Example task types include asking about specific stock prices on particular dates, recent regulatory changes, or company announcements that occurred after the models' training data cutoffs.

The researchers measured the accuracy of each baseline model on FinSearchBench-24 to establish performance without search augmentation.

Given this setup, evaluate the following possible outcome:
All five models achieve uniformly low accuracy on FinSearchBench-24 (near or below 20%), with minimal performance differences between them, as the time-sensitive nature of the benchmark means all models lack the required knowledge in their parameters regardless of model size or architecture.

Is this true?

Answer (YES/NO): NO